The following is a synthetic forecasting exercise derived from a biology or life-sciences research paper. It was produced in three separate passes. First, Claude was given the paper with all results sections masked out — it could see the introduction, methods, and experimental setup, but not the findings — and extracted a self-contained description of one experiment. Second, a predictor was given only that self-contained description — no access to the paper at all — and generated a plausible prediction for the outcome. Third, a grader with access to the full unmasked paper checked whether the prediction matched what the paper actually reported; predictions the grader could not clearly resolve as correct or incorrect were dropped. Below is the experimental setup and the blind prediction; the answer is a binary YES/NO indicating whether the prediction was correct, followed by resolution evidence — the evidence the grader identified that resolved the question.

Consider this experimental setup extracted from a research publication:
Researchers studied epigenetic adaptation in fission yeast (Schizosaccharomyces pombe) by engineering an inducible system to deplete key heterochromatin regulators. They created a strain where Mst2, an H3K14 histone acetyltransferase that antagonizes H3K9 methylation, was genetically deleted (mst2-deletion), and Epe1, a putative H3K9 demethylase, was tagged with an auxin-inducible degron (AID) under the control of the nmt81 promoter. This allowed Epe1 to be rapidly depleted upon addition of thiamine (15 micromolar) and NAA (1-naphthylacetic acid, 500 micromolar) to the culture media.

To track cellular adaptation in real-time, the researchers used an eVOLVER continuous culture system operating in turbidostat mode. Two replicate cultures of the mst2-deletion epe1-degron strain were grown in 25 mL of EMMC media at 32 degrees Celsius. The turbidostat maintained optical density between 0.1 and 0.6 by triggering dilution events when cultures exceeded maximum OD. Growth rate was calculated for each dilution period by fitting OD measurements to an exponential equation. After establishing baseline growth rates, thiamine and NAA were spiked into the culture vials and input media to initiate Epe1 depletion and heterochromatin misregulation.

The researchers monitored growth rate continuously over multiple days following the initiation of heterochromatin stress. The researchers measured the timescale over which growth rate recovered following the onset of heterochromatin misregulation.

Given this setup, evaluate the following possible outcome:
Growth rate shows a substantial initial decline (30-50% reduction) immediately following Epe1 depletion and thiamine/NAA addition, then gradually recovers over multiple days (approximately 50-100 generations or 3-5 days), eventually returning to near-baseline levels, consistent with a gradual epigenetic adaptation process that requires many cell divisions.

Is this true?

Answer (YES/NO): YES